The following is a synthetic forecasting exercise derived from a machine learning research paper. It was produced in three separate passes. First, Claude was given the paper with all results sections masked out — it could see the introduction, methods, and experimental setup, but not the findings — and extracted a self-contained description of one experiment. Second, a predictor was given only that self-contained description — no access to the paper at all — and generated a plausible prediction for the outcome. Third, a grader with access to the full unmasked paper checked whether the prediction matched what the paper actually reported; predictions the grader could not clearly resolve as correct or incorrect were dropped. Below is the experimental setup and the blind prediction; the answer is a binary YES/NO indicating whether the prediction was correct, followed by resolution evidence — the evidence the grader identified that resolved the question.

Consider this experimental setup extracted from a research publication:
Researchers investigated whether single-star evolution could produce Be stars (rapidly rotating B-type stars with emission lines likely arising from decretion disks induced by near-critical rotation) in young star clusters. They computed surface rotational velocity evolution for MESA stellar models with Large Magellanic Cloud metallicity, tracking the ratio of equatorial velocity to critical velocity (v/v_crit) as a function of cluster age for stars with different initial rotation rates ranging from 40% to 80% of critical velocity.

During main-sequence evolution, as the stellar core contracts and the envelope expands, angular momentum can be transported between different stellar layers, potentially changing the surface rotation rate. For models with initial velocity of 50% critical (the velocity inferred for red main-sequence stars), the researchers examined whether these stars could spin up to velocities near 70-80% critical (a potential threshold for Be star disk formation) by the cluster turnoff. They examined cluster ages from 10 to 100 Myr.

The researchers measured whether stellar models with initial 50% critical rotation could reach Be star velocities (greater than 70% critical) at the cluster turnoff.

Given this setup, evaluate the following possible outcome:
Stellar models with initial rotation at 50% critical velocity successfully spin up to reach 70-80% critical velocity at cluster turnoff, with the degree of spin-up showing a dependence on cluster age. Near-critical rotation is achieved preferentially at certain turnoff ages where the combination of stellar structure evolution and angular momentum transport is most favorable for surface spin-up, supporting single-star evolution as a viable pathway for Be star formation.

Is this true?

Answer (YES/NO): NO